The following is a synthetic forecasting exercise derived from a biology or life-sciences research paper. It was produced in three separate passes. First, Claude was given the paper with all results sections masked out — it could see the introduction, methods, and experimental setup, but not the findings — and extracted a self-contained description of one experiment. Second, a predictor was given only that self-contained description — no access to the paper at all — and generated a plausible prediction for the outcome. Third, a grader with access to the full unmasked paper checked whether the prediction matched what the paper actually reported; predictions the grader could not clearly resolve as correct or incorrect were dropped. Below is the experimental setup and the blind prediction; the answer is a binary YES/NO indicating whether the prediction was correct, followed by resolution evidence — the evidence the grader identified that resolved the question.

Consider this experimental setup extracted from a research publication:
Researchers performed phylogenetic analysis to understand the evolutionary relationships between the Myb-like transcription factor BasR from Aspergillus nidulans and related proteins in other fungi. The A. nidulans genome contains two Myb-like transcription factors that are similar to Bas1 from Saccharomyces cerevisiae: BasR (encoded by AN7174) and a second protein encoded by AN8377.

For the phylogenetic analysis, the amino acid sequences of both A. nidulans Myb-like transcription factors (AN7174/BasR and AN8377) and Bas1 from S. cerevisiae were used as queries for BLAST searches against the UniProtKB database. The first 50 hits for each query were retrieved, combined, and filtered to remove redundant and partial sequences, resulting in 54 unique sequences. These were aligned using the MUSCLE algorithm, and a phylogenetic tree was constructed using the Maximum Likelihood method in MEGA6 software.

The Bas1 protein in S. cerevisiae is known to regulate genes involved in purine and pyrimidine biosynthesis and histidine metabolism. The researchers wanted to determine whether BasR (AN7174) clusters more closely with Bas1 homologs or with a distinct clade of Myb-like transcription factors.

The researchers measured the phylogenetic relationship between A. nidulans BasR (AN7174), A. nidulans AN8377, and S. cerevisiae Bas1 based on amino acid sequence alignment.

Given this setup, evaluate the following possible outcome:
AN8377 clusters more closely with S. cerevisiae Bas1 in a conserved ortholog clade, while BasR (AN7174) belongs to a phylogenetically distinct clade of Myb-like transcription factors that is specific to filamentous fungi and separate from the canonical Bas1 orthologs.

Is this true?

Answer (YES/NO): YES